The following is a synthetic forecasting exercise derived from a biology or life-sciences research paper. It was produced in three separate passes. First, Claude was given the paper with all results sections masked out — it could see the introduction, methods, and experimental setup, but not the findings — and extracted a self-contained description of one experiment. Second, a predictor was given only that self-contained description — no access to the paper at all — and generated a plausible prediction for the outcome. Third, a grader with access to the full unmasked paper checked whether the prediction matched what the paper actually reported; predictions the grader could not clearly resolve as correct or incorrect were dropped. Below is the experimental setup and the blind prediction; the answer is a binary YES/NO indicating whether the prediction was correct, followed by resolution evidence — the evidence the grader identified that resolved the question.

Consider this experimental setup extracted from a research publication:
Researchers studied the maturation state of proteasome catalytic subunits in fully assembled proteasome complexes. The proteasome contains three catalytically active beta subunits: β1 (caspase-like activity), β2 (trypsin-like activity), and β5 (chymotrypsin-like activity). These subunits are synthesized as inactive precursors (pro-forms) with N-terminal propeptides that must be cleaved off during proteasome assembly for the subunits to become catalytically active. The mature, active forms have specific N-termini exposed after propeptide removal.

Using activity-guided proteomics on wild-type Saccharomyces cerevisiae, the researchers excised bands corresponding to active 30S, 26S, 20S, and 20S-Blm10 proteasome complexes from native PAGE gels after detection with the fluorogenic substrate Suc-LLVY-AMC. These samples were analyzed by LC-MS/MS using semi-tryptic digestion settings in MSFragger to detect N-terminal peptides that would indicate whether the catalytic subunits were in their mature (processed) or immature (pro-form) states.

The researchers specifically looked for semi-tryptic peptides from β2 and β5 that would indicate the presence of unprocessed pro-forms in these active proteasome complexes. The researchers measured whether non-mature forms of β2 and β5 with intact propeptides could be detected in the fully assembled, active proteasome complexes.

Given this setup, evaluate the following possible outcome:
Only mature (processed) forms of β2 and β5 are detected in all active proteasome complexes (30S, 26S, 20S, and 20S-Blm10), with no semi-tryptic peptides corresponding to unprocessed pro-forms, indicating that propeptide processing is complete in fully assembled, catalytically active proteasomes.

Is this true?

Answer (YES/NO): NO